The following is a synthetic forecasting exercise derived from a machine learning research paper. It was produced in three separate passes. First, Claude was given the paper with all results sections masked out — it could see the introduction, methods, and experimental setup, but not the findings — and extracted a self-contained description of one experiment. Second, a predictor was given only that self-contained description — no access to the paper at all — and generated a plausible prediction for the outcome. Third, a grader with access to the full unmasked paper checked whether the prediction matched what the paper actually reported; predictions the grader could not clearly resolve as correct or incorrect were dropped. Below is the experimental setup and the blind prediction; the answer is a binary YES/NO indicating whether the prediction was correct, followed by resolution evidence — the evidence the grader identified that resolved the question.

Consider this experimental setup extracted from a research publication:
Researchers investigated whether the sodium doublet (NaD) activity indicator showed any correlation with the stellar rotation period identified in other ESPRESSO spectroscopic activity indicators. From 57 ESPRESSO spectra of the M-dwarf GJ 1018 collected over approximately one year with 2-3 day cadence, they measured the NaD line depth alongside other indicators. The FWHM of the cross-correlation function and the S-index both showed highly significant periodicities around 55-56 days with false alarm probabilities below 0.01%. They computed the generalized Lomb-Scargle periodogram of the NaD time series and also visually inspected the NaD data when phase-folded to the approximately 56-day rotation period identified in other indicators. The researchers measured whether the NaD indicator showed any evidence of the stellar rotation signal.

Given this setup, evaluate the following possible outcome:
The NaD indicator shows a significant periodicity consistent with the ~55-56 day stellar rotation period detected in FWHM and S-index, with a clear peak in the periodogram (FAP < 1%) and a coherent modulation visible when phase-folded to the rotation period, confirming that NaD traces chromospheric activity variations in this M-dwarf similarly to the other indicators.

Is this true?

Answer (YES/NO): NO